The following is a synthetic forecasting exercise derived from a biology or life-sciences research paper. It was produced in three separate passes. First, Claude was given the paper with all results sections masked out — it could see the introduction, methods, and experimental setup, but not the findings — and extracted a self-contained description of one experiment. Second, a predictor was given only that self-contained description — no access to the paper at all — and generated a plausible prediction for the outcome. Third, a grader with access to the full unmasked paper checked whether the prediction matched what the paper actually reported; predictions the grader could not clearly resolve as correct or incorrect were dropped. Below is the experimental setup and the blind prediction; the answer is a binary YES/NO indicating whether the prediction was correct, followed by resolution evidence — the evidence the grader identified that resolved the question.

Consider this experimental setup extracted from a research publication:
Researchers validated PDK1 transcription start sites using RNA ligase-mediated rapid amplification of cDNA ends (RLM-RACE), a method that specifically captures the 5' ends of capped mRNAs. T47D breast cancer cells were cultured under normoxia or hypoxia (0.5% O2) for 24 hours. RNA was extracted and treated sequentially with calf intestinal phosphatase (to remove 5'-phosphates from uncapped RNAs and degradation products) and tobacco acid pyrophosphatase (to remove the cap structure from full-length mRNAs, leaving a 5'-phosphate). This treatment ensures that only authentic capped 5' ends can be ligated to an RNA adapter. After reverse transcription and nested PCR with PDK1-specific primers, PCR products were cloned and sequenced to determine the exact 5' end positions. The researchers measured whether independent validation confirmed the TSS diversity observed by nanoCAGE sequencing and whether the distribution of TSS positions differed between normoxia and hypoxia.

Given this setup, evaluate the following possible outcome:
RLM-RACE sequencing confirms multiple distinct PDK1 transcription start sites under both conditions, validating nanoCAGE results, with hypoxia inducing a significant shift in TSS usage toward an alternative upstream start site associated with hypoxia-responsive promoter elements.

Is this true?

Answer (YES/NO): NO